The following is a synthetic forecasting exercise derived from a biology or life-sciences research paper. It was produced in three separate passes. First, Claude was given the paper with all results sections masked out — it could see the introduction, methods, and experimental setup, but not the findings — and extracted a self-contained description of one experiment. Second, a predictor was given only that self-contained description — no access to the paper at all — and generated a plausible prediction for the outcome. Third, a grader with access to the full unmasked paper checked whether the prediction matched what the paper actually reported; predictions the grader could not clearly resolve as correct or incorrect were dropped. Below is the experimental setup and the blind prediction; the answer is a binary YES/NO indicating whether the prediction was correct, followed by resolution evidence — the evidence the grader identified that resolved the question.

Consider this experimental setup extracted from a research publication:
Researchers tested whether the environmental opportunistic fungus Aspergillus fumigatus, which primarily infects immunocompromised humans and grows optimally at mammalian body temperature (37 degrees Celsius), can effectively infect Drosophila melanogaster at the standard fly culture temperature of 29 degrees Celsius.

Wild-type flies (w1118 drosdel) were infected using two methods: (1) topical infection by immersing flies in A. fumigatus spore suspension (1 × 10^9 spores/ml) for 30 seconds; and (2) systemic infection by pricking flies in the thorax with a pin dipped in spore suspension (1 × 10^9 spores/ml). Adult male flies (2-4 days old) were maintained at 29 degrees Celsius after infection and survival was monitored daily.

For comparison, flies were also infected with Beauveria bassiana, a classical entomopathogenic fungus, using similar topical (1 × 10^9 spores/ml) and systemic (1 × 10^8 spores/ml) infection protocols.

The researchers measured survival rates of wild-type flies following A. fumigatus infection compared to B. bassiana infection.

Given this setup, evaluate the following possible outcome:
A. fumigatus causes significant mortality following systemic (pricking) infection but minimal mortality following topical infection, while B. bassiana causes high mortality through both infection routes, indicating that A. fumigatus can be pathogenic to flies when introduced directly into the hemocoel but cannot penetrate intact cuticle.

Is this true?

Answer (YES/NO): YES